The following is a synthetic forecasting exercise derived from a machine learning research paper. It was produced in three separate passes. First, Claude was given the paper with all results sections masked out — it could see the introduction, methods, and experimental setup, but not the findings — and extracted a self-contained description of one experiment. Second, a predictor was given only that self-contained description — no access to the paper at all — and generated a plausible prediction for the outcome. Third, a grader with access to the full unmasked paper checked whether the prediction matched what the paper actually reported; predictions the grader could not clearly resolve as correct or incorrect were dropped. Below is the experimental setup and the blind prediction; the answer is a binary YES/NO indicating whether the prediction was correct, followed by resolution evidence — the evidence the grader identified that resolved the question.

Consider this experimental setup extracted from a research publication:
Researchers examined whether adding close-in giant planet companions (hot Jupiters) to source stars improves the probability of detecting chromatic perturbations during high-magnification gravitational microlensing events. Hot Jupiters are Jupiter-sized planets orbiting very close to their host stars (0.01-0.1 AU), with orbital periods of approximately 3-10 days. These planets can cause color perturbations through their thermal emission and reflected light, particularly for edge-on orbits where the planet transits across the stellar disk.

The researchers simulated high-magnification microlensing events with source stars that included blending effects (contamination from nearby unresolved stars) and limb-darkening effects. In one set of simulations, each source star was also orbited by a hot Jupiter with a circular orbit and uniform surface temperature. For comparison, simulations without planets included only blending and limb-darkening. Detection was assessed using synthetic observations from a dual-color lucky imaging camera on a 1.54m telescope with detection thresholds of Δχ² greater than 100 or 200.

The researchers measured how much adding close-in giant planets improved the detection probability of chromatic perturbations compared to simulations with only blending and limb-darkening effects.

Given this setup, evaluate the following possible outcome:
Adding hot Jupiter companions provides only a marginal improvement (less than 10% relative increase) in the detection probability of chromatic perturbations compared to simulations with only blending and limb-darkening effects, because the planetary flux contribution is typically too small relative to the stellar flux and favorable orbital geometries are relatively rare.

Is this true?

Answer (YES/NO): YES